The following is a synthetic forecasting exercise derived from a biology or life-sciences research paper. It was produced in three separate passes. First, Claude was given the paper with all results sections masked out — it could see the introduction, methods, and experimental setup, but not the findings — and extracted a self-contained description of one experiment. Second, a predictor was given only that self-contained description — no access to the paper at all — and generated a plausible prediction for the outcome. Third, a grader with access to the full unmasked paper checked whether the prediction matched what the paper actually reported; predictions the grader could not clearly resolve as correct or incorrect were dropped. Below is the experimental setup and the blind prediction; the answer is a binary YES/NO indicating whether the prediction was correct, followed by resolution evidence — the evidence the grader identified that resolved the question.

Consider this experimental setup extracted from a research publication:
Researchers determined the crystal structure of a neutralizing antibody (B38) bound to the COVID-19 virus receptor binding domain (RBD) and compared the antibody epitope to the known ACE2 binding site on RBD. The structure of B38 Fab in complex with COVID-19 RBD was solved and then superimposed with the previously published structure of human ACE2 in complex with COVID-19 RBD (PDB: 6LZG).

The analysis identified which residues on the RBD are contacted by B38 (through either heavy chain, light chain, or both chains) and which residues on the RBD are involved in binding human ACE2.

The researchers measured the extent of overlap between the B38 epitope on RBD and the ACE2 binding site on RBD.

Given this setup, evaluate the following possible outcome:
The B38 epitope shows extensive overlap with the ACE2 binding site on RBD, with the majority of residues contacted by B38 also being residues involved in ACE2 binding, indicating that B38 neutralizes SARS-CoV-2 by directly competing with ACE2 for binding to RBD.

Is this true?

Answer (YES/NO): YES